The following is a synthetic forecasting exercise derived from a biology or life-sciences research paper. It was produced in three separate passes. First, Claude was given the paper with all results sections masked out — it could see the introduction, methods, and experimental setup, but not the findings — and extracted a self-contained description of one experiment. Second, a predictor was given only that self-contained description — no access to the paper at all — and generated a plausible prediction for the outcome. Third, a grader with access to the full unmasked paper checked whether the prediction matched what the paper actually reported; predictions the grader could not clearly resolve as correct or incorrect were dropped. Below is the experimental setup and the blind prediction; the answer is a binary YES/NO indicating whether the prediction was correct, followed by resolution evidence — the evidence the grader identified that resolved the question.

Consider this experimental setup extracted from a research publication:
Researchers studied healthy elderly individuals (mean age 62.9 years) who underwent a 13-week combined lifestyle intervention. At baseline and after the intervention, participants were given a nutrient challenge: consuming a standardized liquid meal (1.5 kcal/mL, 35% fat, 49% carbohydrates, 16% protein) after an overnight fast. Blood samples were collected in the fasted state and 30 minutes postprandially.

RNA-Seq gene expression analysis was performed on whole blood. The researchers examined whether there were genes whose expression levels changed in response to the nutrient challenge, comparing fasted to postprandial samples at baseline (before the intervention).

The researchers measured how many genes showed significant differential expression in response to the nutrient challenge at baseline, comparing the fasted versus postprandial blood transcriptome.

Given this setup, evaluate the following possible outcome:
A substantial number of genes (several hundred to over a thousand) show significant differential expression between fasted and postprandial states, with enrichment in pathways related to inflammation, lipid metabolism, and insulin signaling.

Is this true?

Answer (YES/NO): NO